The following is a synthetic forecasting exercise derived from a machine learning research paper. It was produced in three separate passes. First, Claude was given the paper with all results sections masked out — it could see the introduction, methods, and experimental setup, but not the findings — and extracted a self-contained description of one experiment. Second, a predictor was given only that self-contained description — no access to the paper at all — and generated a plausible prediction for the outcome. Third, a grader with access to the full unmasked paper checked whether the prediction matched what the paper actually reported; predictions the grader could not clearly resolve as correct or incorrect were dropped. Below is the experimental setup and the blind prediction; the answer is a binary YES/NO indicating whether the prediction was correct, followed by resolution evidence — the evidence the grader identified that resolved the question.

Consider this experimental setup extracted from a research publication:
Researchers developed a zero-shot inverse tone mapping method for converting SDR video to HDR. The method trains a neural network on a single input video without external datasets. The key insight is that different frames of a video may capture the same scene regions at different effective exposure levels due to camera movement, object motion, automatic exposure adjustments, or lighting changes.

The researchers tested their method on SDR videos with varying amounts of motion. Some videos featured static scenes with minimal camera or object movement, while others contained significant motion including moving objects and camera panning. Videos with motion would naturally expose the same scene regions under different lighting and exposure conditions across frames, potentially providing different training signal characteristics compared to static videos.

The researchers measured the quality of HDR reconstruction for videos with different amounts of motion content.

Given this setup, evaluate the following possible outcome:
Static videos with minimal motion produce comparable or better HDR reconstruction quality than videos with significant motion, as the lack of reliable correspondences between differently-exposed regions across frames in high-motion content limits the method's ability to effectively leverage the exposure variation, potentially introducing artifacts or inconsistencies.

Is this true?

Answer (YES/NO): NO